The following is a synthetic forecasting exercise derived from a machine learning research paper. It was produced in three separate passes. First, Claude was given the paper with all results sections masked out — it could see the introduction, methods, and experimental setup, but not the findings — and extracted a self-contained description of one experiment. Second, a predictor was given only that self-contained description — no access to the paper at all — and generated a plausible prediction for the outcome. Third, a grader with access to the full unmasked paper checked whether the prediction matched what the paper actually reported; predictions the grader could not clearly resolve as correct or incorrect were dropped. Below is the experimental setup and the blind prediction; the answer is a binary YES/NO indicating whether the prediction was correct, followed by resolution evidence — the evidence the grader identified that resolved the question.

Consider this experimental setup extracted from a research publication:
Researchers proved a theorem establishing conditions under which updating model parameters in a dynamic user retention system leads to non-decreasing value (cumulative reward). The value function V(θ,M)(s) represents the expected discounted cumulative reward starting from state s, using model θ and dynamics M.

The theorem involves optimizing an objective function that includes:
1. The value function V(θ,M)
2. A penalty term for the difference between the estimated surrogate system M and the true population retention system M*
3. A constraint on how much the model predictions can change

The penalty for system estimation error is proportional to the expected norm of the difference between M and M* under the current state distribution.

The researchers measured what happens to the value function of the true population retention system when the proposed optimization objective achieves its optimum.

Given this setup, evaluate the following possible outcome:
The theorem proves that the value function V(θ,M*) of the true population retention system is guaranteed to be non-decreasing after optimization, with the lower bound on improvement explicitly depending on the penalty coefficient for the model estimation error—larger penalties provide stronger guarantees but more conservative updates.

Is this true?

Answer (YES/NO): NO